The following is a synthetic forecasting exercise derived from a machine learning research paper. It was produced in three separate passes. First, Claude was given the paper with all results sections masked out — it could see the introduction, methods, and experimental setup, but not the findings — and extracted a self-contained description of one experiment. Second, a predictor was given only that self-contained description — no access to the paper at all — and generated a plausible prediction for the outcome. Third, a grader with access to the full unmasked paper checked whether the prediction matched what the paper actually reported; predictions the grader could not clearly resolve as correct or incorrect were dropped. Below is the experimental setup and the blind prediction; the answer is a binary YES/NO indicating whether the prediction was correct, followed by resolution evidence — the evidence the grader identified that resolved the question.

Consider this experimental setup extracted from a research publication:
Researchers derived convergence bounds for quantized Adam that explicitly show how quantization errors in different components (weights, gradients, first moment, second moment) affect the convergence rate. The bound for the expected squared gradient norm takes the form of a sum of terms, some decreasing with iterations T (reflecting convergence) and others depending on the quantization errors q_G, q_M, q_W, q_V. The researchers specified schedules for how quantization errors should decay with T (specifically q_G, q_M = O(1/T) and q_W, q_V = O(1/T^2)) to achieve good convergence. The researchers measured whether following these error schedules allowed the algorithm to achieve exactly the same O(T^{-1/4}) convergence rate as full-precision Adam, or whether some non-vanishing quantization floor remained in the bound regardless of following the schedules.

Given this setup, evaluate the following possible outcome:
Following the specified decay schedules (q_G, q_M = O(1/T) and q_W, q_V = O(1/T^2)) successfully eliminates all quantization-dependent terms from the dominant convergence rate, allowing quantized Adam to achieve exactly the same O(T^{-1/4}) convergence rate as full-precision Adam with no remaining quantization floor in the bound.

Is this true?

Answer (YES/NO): YES